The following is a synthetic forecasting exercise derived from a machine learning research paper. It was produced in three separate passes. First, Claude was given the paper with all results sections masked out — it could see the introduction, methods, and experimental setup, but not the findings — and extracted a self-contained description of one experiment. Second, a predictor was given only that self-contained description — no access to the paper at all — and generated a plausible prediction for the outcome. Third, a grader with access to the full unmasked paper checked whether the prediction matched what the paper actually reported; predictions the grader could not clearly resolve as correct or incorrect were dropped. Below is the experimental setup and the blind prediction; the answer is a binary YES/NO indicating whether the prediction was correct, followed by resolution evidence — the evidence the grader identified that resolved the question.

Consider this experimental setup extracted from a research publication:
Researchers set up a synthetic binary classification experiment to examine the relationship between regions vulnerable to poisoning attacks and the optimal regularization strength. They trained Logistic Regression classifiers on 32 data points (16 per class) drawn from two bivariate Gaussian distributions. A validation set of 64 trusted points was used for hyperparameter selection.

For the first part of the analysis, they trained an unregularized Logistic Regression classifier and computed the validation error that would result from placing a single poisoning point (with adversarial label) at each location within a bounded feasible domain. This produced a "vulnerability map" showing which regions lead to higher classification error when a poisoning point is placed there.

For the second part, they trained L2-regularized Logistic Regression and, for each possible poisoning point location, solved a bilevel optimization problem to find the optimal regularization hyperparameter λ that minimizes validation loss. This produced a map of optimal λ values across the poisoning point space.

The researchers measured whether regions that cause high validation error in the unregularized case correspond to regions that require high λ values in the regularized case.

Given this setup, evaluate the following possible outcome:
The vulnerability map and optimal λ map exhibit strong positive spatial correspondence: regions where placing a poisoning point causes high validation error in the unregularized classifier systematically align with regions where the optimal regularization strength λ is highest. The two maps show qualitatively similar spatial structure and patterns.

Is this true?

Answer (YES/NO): YES